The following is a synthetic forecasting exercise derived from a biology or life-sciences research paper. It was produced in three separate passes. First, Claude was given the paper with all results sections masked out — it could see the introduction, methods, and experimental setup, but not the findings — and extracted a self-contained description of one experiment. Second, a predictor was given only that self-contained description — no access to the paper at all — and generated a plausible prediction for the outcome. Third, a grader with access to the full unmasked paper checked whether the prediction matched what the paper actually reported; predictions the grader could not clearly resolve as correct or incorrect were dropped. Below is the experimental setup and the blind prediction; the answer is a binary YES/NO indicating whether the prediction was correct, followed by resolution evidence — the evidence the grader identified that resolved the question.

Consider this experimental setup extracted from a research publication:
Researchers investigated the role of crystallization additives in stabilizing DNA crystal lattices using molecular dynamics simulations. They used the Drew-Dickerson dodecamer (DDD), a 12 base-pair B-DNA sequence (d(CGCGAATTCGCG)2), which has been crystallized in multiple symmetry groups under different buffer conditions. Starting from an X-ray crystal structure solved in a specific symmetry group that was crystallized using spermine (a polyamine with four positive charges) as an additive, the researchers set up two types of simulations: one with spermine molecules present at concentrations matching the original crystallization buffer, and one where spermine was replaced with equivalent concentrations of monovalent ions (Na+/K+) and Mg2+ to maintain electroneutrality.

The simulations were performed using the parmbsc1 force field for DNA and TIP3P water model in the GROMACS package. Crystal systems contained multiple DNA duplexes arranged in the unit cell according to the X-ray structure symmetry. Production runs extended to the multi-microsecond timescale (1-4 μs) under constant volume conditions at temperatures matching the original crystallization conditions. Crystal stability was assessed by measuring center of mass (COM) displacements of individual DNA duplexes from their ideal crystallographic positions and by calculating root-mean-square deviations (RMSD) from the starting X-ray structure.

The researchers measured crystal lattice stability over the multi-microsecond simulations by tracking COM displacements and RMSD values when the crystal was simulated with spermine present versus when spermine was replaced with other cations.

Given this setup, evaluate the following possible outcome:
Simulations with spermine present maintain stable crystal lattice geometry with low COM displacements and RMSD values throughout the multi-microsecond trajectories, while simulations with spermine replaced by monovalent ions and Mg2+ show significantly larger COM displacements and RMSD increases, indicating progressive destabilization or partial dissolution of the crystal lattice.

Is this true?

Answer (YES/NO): YES